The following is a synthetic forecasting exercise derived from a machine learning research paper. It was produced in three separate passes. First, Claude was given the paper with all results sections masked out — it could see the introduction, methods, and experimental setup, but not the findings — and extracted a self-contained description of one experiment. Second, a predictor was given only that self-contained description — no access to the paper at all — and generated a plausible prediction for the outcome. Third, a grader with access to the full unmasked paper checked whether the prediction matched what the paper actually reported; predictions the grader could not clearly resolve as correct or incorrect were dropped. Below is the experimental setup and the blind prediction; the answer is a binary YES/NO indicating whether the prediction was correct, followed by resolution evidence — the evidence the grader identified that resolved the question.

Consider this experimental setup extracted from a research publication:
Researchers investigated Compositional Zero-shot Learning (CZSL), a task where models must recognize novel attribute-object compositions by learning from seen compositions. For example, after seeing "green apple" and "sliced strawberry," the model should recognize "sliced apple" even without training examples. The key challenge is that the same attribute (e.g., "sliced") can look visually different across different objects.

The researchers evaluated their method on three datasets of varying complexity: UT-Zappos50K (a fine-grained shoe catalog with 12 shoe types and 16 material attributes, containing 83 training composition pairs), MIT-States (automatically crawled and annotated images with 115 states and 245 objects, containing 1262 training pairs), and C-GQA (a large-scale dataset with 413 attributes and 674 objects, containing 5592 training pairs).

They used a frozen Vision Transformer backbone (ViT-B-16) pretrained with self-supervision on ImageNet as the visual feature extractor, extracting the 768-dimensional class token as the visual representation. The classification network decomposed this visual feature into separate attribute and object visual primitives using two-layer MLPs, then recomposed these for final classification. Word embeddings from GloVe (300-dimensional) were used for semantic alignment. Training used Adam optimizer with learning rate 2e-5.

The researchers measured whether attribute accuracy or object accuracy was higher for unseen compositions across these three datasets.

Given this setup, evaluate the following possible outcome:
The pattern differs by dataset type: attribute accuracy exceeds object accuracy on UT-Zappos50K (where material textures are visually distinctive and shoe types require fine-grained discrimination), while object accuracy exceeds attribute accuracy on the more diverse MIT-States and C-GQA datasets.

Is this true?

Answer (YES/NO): NO